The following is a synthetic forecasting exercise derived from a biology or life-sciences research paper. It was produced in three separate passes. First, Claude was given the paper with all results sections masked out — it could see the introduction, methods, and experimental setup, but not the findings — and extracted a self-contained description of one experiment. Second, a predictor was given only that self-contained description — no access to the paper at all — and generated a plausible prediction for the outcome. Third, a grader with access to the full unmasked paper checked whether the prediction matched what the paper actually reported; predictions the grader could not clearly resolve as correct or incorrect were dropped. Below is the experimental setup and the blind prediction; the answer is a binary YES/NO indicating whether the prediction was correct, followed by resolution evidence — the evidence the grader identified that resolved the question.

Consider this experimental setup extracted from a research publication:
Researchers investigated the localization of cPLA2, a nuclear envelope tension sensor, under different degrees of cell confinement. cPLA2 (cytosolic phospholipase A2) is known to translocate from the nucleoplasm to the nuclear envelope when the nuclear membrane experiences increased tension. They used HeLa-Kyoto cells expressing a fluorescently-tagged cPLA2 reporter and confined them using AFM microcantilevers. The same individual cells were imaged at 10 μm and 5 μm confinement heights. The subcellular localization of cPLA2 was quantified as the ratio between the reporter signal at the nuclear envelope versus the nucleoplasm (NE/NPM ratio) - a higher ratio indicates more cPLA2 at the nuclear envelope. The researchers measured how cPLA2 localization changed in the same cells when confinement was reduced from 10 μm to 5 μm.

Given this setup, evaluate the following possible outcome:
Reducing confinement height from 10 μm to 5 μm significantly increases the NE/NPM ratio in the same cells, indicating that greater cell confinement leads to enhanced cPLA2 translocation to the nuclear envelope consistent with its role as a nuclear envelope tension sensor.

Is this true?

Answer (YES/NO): YES